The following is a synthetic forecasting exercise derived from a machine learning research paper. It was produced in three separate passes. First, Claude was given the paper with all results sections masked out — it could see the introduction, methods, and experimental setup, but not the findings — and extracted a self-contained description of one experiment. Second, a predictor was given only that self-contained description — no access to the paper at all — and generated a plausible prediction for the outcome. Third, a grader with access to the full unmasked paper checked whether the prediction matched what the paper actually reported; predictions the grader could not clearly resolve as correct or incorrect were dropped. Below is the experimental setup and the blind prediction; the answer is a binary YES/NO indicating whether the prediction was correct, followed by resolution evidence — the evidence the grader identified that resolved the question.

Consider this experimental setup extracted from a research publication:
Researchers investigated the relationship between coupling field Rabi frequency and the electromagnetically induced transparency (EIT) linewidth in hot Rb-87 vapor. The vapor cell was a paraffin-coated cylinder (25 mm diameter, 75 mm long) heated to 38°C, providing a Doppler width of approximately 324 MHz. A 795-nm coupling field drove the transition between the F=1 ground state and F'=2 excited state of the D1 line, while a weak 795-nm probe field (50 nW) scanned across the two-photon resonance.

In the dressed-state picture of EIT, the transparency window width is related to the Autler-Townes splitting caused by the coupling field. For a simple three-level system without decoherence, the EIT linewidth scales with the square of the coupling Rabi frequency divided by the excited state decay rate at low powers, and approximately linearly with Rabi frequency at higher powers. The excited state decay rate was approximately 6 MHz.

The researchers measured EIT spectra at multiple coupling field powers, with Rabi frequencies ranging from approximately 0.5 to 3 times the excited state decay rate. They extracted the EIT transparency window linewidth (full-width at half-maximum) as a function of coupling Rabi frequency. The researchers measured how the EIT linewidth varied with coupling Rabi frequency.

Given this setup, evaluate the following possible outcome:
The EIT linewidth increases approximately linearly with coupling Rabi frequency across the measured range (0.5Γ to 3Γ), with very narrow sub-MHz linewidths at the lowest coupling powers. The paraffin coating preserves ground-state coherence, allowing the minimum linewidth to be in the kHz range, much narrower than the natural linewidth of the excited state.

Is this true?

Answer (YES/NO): NO